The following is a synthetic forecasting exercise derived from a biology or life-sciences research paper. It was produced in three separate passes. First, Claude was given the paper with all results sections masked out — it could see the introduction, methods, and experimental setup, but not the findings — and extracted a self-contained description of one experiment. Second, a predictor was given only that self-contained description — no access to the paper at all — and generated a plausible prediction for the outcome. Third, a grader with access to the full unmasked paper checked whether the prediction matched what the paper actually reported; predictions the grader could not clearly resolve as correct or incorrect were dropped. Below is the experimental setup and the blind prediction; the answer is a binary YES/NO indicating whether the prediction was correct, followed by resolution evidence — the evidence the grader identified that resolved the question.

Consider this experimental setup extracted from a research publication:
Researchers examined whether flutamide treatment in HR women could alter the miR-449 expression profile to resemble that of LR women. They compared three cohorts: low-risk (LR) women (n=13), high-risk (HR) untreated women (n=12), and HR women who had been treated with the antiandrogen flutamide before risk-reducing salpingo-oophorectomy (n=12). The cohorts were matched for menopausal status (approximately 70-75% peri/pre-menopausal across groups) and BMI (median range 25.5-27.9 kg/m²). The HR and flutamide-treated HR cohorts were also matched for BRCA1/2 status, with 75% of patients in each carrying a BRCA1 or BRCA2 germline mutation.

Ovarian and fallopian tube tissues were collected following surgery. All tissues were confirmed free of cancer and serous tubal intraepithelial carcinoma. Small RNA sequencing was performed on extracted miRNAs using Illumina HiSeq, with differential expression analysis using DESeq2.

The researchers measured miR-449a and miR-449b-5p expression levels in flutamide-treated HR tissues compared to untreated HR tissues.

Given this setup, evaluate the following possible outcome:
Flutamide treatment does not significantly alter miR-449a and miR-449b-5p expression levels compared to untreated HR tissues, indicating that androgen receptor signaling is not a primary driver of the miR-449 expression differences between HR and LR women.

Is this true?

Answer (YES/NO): NO